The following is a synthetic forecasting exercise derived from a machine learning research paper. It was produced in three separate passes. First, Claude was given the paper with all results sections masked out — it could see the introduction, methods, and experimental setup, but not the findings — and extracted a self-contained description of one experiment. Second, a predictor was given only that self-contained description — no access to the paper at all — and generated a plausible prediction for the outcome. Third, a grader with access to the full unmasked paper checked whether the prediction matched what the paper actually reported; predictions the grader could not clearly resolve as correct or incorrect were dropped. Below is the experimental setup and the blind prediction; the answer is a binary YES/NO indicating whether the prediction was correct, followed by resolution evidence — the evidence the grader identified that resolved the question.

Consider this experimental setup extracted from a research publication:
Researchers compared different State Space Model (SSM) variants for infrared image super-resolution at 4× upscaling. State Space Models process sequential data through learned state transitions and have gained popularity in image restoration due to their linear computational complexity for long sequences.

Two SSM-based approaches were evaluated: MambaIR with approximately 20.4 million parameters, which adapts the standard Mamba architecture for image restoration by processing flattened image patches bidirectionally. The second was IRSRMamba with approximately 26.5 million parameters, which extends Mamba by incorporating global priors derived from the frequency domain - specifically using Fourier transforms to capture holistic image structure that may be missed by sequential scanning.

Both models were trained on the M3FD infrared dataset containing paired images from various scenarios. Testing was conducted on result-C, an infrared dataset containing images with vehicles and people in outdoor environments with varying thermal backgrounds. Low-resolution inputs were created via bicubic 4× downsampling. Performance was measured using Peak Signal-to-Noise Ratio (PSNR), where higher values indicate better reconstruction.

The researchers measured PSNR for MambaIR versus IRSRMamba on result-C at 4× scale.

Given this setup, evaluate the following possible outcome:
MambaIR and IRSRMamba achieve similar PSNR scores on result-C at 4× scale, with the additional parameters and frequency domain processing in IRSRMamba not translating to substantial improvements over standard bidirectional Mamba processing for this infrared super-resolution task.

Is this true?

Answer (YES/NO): NO